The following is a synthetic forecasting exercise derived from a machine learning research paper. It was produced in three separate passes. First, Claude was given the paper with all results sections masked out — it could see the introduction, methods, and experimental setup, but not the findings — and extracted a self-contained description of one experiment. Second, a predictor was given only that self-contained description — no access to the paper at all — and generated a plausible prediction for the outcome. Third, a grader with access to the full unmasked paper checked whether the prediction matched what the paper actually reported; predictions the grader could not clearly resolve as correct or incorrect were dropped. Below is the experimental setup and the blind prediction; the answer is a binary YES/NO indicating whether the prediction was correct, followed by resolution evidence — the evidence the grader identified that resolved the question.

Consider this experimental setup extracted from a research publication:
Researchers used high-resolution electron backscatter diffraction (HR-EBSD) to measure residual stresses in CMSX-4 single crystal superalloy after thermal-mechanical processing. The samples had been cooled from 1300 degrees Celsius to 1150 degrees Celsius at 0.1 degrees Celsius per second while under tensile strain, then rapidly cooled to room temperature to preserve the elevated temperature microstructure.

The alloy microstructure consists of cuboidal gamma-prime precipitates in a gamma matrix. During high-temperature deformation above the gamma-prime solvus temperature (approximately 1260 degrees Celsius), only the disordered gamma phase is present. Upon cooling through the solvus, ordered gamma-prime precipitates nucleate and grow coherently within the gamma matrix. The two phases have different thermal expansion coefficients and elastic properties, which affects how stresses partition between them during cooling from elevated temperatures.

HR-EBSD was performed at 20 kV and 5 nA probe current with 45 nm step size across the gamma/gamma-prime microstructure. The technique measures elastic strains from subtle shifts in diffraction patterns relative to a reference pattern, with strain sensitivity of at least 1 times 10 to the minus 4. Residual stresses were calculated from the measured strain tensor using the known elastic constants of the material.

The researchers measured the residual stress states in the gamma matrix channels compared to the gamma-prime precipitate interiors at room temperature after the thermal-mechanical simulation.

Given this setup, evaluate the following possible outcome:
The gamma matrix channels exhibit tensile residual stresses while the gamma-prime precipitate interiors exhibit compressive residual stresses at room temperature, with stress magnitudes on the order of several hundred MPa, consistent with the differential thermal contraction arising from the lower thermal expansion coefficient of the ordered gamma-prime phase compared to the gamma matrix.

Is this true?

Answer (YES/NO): NO